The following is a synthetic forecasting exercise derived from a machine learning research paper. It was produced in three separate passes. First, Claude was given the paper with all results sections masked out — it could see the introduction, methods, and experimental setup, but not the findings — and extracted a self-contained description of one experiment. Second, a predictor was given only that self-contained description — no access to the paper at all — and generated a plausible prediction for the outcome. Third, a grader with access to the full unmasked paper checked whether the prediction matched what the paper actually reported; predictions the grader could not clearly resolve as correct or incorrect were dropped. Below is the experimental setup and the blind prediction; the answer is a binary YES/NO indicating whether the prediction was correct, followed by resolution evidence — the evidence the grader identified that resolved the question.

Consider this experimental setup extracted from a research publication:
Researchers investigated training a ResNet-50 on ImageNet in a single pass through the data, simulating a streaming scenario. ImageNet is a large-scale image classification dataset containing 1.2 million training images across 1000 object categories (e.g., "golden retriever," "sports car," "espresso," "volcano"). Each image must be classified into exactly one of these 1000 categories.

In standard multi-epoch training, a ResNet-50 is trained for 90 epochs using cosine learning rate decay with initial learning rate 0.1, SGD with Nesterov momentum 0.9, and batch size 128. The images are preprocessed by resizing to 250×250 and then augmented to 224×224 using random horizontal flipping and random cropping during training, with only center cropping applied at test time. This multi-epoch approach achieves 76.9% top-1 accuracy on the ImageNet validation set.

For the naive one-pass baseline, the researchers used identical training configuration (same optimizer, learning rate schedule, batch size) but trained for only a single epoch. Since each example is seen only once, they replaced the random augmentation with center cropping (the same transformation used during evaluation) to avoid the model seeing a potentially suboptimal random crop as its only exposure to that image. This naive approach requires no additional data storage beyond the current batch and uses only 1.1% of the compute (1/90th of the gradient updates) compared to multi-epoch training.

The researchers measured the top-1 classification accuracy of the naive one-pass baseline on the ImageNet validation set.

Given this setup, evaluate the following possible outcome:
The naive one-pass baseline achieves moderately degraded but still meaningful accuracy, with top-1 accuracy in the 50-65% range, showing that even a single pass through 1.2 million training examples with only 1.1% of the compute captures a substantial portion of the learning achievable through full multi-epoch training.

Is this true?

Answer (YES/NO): NO